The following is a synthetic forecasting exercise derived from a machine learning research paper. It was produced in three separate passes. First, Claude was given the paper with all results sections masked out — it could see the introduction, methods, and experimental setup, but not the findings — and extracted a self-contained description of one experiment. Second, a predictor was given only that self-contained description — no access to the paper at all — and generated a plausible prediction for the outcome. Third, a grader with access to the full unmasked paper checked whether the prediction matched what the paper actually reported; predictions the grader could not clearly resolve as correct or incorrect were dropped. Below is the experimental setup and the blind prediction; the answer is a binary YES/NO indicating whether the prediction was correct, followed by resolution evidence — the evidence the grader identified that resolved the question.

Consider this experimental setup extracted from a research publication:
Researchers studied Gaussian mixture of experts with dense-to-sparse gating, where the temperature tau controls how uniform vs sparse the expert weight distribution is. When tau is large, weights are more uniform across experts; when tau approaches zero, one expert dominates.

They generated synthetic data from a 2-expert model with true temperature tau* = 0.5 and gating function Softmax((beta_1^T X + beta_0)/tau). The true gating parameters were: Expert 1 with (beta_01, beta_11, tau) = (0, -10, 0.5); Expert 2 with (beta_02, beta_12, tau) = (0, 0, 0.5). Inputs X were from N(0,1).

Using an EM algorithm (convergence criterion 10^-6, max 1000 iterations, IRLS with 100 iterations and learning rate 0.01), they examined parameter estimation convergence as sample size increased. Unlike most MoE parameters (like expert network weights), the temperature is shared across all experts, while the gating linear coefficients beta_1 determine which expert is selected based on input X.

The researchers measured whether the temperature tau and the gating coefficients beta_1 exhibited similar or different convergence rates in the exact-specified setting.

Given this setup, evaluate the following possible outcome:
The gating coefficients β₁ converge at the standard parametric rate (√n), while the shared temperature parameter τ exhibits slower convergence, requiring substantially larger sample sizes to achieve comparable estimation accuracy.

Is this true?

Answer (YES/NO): NO